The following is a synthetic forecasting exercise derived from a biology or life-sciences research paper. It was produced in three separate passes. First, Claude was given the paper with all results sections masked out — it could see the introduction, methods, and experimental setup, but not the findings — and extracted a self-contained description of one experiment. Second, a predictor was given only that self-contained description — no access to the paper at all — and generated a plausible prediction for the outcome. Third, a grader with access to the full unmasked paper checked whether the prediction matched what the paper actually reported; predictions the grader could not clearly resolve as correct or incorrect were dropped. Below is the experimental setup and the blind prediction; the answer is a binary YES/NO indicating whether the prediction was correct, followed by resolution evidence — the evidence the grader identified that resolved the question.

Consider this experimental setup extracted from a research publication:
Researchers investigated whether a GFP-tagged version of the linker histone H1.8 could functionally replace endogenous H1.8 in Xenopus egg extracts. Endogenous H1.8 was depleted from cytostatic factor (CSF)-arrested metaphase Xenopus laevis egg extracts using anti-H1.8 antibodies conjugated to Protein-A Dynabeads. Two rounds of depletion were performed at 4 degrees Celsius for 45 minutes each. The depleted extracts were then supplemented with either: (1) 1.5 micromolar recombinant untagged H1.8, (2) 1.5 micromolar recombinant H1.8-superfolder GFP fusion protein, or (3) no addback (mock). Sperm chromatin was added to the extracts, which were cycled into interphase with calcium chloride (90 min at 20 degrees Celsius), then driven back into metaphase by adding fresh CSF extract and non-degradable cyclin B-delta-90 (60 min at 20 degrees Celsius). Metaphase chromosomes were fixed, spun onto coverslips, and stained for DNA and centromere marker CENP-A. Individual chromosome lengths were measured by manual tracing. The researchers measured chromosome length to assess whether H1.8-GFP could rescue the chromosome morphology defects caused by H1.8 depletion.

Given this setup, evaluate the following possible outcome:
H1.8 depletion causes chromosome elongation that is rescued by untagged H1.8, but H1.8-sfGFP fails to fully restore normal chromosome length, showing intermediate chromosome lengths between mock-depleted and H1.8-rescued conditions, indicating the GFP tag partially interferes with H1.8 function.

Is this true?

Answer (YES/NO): NO